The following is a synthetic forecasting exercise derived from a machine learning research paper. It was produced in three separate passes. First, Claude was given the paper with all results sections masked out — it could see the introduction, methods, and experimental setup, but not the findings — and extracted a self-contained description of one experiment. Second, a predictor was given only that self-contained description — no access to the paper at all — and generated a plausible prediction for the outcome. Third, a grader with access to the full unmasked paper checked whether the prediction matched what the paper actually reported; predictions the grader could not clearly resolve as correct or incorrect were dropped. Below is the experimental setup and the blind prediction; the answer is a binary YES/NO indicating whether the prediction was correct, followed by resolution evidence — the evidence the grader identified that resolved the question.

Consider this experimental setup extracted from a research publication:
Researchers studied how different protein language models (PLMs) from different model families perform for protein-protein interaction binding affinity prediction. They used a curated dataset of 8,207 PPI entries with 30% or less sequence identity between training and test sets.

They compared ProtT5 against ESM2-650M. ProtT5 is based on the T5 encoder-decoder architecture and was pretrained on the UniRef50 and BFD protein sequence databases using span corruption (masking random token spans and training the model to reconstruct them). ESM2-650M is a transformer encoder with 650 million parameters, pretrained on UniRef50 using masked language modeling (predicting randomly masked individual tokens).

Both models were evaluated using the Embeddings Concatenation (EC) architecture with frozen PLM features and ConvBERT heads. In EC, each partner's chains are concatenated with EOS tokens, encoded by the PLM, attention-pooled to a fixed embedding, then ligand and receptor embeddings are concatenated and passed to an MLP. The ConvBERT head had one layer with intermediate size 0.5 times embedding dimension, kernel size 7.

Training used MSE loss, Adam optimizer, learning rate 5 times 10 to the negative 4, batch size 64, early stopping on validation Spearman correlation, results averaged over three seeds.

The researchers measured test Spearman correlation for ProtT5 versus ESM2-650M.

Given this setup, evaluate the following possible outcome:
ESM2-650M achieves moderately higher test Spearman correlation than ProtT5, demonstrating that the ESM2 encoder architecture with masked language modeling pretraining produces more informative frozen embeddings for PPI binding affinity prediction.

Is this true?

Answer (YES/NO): NO